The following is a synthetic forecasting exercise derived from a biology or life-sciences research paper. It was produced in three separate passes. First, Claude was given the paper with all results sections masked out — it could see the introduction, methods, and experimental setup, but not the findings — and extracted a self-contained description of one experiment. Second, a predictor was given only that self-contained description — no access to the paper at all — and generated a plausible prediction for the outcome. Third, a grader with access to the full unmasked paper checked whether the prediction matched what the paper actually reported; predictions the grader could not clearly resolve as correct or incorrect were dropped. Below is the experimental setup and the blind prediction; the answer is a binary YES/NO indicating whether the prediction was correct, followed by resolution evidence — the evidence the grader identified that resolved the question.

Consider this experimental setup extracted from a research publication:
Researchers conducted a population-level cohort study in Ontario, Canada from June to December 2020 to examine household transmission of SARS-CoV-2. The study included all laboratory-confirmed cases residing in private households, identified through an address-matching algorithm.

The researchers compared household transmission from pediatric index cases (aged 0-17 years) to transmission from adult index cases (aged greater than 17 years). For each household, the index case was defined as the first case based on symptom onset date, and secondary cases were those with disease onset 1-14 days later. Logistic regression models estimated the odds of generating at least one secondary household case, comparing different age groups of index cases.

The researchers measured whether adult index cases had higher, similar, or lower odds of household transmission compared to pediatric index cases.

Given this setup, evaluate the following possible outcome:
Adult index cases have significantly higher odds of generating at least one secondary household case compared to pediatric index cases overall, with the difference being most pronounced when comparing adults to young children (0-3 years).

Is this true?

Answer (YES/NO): NO